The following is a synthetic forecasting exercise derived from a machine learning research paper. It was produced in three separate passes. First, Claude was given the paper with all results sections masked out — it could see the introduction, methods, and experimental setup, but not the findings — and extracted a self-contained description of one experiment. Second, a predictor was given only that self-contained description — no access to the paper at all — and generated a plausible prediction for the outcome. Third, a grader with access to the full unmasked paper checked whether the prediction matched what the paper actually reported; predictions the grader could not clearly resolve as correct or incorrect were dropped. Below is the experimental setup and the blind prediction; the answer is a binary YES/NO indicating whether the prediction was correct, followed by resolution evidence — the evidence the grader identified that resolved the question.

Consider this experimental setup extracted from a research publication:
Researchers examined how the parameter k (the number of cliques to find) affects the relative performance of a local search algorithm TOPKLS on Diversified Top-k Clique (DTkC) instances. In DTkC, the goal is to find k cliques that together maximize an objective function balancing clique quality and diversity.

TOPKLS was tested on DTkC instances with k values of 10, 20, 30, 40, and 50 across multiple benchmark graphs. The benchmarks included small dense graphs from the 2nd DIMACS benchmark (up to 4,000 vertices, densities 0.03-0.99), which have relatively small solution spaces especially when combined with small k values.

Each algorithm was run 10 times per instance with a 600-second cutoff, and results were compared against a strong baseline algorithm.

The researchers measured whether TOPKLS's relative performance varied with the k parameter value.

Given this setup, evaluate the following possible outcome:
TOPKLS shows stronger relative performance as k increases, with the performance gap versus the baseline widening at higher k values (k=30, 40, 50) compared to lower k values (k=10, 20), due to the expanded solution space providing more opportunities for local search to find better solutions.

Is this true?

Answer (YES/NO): NO